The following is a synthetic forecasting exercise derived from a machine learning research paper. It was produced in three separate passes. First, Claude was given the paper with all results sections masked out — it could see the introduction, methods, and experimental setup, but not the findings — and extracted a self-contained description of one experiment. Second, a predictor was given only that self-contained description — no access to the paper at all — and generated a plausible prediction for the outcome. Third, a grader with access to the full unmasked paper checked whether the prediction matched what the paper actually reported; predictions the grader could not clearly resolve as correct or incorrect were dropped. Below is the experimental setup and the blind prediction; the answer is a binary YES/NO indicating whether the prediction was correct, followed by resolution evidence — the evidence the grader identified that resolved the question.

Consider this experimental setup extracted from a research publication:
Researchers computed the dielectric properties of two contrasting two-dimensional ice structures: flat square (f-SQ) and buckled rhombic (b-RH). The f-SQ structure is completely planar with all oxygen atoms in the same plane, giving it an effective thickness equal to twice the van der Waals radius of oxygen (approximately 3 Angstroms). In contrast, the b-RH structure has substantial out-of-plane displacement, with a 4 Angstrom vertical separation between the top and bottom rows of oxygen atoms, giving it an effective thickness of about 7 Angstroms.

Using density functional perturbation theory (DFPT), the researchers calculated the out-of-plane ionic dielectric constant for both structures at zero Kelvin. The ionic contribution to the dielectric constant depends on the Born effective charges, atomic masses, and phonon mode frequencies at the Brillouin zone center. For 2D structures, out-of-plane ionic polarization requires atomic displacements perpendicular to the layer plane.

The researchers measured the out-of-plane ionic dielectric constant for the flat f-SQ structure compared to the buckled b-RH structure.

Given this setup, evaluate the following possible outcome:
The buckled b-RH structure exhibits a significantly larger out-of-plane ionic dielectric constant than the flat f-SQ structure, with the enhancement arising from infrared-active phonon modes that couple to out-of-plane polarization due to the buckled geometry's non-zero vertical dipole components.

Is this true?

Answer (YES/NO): NO